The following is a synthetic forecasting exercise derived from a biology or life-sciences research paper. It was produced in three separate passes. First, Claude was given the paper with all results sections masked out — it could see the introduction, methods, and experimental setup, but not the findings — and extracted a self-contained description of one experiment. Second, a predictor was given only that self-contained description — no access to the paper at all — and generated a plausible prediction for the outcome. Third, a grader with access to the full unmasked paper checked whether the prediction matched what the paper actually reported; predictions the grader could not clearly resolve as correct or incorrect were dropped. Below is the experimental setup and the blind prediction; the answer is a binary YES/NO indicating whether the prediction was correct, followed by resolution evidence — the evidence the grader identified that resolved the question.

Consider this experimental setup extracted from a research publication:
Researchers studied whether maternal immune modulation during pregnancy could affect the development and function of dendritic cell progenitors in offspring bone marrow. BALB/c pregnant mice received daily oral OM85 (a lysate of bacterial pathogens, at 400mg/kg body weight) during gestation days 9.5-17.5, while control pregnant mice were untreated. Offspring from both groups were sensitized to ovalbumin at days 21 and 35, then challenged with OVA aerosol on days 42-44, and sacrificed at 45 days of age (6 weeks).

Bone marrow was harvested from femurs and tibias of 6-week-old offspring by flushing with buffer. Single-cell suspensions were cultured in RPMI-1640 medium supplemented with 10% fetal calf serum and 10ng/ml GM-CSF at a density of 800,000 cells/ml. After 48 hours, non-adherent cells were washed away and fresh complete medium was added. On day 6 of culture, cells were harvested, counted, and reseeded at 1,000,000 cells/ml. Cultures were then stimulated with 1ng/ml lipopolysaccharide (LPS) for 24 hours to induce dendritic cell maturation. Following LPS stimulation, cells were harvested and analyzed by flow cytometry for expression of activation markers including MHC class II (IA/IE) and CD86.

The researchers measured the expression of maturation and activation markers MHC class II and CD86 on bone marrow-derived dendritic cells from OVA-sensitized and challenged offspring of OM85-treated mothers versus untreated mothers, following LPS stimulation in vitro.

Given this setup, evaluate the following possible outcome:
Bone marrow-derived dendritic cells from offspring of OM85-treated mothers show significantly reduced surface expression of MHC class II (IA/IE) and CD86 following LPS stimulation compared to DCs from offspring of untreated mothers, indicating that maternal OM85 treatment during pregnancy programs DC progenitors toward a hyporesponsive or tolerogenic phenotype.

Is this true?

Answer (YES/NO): YES